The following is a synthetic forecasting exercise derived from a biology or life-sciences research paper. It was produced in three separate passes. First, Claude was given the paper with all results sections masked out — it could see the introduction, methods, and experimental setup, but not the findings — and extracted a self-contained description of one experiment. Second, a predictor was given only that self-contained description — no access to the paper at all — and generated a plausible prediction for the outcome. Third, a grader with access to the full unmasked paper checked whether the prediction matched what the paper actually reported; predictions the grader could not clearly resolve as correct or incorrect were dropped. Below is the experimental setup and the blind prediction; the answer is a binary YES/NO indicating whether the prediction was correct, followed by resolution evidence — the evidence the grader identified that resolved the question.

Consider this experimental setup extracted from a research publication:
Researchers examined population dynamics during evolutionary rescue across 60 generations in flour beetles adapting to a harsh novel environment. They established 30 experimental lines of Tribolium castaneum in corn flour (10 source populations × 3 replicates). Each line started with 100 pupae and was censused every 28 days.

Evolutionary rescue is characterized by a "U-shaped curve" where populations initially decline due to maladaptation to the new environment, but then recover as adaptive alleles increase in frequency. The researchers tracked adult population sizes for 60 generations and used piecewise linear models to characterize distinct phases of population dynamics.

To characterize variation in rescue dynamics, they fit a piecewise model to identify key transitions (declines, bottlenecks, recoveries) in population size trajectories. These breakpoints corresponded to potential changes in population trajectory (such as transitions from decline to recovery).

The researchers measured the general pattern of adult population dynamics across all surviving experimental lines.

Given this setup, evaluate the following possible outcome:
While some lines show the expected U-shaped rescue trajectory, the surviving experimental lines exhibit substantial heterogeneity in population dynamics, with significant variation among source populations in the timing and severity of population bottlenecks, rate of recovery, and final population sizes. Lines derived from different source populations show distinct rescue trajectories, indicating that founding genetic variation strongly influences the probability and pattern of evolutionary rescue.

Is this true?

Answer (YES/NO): NO